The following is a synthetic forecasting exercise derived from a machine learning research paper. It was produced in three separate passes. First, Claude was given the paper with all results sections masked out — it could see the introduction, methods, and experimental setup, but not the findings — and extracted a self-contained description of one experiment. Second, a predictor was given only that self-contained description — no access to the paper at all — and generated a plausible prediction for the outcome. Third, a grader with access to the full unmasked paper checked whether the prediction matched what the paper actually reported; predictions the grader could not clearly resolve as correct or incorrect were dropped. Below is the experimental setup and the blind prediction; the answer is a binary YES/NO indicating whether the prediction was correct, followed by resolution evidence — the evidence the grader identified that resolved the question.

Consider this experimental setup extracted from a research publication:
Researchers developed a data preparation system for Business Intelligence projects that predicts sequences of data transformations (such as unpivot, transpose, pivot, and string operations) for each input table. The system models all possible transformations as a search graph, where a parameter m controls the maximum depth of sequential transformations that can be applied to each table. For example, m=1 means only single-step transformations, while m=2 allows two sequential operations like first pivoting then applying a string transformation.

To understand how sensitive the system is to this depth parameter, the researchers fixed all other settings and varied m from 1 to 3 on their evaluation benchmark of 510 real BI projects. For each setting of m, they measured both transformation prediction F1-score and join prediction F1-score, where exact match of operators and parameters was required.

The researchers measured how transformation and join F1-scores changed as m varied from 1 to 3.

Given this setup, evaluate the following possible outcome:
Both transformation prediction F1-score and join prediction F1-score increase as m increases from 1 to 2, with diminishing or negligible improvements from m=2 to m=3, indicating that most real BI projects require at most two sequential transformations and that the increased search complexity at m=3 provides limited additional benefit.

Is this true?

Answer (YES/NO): NO